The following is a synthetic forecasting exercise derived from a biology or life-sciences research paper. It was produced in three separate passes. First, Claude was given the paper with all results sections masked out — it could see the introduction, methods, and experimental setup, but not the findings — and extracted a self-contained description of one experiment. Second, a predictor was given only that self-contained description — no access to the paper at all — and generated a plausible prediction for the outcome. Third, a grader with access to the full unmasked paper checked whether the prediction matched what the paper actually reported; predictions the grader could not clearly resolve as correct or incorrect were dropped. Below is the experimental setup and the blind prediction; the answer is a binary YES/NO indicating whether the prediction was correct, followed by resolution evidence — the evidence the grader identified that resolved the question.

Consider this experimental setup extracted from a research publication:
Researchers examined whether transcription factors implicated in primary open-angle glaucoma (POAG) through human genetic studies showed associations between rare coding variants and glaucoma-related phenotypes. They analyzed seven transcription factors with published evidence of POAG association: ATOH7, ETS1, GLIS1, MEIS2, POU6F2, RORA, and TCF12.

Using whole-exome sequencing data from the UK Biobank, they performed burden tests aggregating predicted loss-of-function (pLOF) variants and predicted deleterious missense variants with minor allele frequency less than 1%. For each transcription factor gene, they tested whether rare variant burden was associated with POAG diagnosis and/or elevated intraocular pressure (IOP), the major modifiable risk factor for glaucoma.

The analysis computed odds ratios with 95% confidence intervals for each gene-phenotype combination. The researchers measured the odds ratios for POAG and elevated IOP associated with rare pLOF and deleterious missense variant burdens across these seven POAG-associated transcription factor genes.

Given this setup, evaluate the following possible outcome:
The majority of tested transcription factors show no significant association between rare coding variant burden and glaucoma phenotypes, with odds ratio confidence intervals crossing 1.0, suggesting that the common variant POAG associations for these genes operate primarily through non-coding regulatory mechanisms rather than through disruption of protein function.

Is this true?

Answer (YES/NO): YES